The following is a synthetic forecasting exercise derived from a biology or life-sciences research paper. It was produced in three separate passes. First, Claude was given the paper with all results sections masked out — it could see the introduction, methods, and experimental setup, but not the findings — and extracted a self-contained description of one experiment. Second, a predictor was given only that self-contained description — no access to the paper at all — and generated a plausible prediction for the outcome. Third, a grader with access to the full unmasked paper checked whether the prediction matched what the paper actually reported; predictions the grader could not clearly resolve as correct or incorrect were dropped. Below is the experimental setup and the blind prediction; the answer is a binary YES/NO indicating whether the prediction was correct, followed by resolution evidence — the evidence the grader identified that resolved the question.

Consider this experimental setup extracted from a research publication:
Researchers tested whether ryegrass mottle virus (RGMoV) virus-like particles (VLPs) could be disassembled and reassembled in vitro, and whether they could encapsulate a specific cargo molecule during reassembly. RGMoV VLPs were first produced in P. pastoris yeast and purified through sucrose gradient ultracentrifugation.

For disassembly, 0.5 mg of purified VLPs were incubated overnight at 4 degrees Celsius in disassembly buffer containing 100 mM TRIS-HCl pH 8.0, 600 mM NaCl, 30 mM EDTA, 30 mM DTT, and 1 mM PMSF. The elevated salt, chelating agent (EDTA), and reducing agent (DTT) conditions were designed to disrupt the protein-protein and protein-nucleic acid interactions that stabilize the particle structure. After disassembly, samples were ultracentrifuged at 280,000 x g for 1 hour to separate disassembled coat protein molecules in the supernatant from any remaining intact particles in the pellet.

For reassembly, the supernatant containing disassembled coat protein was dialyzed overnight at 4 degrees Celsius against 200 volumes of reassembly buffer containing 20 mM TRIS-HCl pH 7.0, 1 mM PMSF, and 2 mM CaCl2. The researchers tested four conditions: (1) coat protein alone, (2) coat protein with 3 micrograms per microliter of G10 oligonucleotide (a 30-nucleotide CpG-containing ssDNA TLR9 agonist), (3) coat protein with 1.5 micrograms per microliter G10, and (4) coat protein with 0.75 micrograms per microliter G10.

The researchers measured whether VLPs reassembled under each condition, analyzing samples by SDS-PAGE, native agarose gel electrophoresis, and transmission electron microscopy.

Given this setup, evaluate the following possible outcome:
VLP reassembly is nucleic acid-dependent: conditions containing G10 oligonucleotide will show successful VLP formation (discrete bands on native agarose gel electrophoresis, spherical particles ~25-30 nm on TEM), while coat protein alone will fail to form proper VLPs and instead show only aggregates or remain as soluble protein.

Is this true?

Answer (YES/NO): NO